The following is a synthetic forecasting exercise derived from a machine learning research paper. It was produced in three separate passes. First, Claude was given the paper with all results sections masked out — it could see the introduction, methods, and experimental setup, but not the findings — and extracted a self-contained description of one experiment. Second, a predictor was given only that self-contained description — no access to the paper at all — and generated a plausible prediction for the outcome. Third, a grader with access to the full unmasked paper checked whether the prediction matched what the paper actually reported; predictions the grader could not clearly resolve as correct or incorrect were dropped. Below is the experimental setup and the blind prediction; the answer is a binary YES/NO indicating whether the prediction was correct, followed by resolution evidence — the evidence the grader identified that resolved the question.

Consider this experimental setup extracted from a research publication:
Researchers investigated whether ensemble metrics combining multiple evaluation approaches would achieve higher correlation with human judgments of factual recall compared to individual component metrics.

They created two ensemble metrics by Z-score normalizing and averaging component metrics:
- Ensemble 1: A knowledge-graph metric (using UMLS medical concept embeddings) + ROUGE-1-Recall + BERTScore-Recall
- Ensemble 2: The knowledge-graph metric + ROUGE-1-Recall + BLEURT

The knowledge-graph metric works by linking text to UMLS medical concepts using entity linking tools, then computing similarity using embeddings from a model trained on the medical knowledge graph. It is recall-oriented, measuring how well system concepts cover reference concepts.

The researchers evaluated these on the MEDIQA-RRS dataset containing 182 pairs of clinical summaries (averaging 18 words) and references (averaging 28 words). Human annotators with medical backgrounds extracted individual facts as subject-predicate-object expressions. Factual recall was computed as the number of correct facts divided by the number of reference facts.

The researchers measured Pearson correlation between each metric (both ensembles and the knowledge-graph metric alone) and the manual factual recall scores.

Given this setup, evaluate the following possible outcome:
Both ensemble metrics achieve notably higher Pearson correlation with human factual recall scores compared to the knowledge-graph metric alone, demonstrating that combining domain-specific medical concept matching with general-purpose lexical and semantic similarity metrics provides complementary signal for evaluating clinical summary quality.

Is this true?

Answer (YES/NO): NO